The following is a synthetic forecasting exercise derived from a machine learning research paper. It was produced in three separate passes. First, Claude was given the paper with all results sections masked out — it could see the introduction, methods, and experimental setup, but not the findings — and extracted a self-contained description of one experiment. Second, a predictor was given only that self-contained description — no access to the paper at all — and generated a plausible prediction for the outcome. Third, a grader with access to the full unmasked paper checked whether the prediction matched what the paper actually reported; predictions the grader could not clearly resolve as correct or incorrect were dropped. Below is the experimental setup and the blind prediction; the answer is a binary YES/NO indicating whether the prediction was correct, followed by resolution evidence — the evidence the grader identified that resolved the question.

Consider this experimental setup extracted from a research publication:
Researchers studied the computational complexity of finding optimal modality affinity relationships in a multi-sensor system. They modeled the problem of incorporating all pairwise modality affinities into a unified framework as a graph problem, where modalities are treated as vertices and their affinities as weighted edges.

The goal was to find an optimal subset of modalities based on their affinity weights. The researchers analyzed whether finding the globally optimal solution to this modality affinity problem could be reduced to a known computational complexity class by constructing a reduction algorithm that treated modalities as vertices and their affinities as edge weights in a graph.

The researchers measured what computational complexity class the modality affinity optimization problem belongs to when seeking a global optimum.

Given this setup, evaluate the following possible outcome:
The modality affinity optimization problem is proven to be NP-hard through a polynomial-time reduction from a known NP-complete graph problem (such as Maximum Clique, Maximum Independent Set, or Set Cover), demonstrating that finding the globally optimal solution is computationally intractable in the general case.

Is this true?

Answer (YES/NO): YES